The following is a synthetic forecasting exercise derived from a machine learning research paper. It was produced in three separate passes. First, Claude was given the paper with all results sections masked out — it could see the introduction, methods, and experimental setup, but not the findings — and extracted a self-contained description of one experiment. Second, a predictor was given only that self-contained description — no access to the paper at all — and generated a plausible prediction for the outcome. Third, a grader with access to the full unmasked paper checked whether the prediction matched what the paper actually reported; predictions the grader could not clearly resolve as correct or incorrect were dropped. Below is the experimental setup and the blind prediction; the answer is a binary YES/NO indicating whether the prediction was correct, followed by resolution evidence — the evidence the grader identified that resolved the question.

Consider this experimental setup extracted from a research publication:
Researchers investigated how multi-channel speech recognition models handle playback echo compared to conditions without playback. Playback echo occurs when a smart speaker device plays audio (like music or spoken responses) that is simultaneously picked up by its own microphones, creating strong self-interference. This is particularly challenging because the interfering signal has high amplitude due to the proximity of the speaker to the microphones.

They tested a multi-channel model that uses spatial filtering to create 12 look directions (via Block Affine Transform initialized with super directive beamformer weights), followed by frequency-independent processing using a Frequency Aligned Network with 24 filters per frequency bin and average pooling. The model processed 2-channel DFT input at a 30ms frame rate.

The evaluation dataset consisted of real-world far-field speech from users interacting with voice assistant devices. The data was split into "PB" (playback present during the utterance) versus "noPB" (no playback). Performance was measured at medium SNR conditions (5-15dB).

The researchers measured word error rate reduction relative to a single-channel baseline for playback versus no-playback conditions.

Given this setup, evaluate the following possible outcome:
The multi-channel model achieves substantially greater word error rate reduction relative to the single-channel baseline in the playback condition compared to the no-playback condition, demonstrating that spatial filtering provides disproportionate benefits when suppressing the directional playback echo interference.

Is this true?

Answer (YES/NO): YES